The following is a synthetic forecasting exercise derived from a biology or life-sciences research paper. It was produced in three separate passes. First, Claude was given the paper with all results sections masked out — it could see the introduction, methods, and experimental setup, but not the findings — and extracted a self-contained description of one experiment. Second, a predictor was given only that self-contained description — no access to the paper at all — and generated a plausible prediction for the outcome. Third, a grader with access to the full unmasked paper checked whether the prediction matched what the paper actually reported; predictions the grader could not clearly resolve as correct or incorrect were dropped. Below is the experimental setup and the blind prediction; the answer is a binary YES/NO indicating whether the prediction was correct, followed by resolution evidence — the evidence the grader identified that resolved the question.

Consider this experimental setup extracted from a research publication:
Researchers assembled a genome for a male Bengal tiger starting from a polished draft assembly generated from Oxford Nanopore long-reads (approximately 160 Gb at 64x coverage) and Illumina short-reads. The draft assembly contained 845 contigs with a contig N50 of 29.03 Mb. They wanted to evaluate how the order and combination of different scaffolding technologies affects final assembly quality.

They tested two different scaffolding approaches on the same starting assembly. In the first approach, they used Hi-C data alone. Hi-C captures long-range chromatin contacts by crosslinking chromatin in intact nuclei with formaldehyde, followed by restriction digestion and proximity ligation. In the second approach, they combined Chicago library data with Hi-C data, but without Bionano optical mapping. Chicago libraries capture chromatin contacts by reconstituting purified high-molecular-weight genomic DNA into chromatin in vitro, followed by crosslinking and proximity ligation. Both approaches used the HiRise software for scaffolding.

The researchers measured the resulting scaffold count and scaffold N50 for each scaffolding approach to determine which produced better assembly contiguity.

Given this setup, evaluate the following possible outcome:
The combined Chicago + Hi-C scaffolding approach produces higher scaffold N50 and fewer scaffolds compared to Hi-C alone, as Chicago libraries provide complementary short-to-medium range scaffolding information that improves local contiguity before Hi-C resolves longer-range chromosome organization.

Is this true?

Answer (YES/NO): NO